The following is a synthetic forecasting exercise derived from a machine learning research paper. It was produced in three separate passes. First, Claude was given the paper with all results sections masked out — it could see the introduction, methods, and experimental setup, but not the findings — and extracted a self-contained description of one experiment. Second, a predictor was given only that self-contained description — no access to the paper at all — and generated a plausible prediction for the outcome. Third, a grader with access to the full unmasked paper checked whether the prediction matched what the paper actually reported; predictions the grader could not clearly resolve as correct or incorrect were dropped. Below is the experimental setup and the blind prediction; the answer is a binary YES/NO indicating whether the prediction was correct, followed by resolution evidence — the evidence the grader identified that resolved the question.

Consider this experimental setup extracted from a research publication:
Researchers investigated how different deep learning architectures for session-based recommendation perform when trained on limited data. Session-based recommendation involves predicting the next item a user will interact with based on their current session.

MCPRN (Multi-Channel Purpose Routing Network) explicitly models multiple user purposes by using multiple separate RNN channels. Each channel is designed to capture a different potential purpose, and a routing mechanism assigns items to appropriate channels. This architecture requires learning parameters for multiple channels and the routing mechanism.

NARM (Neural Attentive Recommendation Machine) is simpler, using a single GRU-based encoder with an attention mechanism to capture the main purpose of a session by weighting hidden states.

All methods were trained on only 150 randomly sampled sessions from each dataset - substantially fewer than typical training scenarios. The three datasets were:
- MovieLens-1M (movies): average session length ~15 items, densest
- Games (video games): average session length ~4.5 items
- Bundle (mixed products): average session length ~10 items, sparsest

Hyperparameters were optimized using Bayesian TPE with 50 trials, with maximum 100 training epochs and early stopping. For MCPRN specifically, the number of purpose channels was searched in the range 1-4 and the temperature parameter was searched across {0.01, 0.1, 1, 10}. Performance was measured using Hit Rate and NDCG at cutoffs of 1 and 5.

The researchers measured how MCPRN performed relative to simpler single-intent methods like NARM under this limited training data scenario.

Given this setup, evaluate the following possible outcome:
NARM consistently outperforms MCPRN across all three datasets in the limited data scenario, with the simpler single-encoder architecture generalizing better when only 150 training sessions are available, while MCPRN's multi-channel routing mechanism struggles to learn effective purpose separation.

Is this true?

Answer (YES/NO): YES